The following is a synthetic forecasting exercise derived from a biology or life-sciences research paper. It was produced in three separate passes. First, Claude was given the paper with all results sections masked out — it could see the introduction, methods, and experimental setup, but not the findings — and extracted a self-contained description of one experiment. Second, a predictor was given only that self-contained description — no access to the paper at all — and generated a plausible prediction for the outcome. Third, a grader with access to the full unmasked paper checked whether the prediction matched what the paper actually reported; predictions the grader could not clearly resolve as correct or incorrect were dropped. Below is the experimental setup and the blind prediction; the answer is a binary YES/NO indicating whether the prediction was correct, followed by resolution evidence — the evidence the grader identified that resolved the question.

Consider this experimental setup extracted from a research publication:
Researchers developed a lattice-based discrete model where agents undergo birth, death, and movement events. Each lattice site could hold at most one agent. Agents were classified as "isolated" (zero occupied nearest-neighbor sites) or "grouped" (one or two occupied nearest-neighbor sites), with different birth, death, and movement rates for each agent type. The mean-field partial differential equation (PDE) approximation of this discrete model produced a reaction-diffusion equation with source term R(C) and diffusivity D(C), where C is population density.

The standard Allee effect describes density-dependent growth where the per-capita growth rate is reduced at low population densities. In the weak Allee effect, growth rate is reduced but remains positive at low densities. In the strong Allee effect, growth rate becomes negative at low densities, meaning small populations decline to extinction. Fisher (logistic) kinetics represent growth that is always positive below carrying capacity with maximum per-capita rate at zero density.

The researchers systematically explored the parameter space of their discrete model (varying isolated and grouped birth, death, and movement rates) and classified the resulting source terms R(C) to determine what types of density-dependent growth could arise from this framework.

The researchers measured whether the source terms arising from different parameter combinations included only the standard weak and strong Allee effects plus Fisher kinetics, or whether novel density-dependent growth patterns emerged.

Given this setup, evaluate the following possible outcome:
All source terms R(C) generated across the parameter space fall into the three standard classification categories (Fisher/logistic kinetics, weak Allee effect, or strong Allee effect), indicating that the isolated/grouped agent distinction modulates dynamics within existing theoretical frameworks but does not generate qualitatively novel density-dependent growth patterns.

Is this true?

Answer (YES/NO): NO